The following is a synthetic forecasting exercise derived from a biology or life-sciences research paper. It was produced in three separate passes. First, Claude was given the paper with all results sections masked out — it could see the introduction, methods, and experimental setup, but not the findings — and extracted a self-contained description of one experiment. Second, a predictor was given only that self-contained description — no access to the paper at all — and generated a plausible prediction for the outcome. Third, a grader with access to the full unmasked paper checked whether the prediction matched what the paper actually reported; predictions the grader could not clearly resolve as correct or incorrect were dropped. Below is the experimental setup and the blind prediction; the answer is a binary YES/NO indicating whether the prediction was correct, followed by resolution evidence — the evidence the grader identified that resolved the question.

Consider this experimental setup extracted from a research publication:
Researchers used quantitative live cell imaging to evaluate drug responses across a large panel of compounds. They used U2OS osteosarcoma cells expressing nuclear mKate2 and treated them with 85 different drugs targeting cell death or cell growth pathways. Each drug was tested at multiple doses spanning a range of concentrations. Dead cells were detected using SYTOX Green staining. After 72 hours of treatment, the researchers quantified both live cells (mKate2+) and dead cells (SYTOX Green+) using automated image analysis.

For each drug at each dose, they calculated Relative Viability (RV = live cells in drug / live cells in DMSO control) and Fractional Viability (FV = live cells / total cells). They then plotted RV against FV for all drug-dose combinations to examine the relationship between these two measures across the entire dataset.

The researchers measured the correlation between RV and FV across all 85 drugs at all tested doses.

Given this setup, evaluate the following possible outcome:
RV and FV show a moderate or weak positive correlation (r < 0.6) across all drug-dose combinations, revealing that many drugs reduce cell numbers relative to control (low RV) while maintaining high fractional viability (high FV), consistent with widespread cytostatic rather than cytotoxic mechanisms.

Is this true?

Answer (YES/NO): YES